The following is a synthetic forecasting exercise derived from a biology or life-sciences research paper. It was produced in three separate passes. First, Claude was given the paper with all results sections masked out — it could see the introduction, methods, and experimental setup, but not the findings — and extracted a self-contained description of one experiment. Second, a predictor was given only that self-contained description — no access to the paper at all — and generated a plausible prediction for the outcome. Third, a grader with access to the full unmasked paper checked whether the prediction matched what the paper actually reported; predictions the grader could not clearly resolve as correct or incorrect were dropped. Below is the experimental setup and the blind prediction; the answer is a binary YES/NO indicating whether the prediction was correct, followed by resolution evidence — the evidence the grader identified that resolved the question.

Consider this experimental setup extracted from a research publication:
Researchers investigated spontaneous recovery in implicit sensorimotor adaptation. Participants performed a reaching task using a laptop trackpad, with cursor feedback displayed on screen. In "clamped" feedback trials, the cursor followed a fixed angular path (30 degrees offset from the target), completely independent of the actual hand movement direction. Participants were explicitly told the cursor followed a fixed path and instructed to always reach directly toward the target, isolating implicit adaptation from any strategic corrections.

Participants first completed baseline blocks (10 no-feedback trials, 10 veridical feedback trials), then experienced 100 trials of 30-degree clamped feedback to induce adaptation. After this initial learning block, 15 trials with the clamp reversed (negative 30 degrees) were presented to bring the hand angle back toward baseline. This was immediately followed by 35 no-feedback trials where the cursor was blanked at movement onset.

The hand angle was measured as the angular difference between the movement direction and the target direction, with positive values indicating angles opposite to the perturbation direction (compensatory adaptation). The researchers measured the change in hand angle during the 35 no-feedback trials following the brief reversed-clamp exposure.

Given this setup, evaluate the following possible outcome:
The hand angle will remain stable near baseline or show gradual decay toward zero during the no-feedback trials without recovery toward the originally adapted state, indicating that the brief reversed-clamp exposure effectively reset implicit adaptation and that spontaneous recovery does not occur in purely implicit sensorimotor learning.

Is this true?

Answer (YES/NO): YES